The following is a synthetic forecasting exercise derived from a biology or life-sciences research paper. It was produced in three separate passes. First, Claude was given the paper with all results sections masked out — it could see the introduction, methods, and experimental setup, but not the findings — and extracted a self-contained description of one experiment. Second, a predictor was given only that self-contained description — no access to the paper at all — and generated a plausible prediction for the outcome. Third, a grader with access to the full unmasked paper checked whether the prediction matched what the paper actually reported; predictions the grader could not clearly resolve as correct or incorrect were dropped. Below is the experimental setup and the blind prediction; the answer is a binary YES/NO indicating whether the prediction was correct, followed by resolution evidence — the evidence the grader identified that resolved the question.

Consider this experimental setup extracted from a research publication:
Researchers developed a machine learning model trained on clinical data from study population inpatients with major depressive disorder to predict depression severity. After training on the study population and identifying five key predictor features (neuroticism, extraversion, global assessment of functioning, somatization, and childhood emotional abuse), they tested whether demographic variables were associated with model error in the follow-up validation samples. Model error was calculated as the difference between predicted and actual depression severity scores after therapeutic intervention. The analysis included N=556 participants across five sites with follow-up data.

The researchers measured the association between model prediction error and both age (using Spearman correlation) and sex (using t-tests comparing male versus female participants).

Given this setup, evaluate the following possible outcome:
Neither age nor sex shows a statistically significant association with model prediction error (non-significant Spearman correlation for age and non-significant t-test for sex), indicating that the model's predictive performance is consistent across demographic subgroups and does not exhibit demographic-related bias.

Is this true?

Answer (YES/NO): YES